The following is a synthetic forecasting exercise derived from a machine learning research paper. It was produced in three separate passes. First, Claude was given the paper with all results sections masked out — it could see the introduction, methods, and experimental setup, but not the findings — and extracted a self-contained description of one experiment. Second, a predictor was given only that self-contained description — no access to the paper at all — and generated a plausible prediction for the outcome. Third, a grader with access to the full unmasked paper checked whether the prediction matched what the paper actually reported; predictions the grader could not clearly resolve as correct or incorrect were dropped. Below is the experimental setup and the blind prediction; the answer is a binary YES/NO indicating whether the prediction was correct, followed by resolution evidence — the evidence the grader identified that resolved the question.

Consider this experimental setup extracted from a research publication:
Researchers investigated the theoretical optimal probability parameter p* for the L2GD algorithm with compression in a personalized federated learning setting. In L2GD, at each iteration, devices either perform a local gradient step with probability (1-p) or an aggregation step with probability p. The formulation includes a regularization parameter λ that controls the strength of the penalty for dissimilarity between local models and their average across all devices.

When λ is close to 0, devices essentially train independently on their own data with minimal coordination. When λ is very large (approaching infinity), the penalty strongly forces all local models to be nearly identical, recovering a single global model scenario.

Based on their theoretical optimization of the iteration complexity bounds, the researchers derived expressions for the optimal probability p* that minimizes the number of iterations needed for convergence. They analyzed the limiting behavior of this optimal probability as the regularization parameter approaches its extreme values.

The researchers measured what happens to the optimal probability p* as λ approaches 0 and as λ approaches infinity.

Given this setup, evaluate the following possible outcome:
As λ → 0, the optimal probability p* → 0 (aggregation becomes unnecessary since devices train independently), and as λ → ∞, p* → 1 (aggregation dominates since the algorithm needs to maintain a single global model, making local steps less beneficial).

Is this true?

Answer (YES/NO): YES